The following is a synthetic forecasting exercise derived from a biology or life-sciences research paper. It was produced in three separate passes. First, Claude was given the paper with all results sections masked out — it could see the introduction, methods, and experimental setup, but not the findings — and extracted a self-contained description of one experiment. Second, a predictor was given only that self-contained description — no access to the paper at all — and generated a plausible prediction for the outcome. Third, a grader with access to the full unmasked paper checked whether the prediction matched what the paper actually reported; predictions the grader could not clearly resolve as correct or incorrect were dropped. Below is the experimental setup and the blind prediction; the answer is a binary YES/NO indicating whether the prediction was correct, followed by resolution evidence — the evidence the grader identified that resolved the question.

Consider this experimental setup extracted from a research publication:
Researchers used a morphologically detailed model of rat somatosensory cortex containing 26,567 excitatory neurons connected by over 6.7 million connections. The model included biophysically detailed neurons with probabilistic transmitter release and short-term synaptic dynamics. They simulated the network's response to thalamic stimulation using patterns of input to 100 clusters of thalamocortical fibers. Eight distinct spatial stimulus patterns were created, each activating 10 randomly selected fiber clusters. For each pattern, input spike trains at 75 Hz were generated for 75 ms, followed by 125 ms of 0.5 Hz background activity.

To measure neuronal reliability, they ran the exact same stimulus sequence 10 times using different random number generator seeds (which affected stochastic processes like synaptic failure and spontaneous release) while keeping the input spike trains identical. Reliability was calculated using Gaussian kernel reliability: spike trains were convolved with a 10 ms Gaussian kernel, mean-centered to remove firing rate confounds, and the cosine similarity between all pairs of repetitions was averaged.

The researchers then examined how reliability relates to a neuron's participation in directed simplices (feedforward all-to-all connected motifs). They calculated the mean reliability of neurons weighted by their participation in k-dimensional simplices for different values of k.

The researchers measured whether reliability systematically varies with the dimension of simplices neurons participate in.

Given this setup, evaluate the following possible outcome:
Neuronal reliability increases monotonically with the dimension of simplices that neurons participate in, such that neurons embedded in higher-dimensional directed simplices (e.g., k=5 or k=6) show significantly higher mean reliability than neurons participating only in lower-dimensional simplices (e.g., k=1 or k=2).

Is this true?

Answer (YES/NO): NO